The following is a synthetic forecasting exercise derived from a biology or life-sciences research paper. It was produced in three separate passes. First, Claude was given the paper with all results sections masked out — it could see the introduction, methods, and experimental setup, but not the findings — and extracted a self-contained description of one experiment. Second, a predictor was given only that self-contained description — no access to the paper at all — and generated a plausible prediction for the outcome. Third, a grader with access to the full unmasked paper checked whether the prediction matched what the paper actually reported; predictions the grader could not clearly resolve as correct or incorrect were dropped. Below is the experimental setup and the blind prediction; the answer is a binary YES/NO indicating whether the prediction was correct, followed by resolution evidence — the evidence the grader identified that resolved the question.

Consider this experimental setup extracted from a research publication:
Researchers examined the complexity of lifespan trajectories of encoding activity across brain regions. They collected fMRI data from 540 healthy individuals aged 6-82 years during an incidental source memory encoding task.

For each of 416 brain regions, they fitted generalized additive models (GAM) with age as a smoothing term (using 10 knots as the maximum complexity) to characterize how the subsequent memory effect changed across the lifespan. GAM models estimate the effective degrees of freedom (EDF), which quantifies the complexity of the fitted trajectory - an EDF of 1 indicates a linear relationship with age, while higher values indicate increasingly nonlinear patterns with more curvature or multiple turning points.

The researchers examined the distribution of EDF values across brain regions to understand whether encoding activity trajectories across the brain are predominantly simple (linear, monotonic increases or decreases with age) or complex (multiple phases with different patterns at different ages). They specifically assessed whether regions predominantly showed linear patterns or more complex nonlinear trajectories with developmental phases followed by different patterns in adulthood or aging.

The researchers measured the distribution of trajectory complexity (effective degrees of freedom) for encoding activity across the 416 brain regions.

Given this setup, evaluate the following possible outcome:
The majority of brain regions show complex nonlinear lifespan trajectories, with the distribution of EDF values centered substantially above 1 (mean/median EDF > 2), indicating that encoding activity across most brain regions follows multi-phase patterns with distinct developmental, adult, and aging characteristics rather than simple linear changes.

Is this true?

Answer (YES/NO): YES